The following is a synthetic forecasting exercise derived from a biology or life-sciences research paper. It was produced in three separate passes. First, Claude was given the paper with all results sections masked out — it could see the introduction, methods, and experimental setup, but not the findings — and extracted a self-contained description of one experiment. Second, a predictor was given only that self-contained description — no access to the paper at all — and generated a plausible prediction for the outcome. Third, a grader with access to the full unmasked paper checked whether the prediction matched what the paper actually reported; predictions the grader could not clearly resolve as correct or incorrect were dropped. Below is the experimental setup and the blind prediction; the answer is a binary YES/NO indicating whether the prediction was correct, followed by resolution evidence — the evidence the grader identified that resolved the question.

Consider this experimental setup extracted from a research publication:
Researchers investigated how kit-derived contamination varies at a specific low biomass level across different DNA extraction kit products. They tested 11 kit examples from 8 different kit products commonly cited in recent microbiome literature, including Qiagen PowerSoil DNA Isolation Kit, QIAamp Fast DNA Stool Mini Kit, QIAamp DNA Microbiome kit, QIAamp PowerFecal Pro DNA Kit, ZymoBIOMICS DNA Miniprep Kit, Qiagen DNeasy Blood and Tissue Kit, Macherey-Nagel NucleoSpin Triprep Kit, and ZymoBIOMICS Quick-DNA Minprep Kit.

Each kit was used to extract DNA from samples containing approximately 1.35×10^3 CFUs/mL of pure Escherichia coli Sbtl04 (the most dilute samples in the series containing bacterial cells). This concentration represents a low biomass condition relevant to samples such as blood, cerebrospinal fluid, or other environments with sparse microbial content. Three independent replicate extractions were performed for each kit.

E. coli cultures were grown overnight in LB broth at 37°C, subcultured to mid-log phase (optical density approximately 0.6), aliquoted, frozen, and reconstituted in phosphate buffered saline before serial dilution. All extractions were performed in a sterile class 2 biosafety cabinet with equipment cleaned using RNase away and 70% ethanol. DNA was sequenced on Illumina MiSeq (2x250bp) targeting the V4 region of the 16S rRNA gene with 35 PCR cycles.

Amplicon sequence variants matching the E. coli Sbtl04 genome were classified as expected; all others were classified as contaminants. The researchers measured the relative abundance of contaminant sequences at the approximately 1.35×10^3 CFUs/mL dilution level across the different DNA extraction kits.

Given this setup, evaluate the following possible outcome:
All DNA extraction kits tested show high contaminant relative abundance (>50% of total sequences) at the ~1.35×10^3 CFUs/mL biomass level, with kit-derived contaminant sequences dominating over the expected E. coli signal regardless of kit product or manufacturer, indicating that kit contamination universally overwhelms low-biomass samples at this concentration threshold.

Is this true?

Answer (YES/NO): NO